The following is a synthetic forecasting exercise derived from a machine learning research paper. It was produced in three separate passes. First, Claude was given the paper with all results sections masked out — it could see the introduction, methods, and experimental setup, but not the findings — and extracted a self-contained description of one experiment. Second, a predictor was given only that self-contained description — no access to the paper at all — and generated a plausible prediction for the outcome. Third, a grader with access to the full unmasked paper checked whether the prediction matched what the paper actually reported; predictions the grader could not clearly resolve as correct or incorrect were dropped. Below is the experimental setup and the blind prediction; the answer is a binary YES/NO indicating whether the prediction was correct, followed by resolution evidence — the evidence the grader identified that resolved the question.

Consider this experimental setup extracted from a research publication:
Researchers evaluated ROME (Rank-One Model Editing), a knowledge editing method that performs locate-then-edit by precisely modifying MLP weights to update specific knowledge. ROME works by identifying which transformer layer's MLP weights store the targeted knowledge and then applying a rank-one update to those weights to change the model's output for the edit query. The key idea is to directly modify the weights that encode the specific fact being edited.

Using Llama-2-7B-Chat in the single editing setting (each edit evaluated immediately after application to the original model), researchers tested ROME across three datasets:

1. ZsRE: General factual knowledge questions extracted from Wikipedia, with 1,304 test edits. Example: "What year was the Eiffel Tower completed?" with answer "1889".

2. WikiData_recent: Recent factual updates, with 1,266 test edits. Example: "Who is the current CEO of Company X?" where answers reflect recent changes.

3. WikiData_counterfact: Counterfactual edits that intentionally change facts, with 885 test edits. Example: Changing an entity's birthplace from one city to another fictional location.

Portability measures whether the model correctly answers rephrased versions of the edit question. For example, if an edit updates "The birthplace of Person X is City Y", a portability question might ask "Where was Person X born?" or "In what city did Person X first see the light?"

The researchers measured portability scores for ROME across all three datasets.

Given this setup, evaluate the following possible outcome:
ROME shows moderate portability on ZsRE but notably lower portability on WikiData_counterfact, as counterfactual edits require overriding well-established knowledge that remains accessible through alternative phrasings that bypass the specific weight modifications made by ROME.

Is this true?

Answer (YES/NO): NO